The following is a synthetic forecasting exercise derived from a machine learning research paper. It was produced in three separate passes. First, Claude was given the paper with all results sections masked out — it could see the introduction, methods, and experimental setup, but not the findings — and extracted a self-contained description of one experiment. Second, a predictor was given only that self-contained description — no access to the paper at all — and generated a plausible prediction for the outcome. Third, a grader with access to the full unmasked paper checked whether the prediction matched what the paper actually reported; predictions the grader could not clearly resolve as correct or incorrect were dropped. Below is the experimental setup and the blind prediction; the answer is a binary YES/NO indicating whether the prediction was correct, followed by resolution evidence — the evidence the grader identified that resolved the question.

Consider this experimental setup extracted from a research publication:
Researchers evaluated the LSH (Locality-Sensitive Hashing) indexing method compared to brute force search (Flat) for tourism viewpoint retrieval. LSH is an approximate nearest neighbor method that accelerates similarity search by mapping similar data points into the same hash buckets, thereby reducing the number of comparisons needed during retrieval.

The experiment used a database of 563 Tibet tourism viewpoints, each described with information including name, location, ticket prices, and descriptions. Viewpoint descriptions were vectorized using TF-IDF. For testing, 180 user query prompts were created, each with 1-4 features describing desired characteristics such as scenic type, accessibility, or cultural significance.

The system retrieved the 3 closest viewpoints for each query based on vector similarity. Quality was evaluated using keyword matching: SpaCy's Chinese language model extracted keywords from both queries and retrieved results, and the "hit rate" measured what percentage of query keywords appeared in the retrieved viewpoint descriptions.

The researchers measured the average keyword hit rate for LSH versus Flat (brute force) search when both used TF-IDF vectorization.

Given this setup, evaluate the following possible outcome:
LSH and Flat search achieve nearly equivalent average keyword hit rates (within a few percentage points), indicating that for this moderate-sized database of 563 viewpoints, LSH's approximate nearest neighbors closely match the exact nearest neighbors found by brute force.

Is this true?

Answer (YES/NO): NO